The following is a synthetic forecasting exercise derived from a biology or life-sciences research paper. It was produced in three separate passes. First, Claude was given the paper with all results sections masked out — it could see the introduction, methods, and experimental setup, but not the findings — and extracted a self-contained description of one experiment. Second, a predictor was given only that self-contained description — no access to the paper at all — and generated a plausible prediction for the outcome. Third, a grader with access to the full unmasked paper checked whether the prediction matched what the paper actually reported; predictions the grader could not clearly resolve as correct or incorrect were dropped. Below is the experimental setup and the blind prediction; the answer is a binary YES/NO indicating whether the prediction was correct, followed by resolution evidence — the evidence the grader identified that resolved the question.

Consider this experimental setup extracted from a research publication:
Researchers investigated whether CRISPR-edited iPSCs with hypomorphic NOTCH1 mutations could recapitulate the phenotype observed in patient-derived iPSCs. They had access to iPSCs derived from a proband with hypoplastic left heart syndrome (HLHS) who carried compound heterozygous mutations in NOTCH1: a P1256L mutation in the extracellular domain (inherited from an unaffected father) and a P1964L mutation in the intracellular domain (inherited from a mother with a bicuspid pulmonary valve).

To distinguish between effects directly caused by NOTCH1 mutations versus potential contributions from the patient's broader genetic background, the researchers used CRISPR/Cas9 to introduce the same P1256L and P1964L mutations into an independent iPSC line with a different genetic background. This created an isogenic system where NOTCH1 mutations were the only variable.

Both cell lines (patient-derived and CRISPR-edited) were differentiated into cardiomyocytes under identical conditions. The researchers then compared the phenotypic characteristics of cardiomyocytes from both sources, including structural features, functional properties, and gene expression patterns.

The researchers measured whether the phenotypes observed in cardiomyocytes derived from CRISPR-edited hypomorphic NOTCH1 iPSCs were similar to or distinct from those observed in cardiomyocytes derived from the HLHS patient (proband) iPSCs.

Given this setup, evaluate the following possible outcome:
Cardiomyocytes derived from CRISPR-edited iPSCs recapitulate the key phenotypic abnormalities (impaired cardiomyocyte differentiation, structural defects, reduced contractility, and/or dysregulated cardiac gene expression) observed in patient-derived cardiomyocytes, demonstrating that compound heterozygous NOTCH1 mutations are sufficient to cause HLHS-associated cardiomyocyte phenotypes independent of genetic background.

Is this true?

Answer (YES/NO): YES